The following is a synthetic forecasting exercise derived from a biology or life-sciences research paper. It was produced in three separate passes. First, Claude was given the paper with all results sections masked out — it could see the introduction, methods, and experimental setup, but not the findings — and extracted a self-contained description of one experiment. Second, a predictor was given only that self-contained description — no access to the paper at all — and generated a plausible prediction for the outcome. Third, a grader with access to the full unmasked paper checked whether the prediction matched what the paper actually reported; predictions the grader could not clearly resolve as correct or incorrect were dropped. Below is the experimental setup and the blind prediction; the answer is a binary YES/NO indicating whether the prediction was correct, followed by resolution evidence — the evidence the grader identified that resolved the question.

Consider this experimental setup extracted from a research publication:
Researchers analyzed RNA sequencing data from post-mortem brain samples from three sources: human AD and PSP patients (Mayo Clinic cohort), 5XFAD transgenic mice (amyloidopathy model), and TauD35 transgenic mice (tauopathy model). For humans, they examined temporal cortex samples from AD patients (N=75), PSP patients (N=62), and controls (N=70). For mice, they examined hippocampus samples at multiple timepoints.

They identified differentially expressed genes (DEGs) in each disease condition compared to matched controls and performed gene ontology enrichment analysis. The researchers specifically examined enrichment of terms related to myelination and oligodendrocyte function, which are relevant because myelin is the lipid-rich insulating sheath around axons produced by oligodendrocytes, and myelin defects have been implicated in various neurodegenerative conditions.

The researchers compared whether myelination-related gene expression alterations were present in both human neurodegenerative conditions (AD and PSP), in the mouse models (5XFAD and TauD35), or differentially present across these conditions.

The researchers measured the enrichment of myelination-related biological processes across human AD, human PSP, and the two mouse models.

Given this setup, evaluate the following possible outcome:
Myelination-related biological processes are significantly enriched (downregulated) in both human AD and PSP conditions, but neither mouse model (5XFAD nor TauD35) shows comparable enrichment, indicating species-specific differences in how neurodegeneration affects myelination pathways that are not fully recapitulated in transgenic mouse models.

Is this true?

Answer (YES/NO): YES